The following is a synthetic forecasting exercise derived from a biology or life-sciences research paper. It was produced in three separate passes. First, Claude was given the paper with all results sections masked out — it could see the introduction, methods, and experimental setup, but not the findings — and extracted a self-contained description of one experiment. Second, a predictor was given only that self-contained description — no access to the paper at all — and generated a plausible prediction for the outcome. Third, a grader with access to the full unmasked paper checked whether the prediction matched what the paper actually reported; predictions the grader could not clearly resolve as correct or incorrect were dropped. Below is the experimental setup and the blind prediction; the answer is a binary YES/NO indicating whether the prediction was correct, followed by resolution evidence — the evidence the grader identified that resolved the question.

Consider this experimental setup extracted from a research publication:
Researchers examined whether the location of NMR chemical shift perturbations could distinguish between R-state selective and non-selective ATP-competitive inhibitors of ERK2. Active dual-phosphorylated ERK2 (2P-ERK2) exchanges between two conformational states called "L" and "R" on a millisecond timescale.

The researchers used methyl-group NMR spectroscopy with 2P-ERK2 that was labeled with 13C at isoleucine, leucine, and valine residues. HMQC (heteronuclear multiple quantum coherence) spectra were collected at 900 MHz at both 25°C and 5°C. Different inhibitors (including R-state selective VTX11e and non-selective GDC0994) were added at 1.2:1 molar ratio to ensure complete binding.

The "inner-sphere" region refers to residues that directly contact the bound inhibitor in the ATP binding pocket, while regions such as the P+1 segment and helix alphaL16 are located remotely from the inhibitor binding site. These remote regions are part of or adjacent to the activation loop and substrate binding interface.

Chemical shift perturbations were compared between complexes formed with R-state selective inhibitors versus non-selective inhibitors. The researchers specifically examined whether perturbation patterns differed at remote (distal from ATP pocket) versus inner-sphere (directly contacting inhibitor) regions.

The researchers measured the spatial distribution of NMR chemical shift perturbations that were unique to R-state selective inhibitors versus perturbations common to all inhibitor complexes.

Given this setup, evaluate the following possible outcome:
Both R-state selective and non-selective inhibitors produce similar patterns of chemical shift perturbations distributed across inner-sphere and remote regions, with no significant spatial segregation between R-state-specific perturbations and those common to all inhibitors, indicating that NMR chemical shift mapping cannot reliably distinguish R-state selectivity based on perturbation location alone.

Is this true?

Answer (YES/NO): NO